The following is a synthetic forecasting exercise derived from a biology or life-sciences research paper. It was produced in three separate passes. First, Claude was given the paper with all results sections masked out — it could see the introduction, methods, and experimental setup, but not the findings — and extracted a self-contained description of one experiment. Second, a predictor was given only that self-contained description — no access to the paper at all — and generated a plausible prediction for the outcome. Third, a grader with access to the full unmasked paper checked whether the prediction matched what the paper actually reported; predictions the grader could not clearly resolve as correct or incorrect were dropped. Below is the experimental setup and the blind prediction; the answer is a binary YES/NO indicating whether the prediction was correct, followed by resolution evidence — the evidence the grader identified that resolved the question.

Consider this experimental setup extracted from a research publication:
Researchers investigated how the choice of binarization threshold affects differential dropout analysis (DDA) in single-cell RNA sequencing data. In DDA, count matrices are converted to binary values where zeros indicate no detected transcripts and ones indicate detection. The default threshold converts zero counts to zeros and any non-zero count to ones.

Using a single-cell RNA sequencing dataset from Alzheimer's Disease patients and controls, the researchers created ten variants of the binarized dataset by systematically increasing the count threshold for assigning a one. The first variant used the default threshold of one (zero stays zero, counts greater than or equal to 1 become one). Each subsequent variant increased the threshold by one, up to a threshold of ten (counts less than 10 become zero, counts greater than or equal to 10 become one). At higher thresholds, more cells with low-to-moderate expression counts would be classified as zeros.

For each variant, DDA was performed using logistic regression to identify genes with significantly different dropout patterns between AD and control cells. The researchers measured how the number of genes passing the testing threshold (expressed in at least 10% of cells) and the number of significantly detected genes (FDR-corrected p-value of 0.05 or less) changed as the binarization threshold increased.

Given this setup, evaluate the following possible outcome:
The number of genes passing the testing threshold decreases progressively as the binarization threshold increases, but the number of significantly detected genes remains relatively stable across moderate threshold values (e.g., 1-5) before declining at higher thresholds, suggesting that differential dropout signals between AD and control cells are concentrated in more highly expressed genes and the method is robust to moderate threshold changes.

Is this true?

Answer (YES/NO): NO